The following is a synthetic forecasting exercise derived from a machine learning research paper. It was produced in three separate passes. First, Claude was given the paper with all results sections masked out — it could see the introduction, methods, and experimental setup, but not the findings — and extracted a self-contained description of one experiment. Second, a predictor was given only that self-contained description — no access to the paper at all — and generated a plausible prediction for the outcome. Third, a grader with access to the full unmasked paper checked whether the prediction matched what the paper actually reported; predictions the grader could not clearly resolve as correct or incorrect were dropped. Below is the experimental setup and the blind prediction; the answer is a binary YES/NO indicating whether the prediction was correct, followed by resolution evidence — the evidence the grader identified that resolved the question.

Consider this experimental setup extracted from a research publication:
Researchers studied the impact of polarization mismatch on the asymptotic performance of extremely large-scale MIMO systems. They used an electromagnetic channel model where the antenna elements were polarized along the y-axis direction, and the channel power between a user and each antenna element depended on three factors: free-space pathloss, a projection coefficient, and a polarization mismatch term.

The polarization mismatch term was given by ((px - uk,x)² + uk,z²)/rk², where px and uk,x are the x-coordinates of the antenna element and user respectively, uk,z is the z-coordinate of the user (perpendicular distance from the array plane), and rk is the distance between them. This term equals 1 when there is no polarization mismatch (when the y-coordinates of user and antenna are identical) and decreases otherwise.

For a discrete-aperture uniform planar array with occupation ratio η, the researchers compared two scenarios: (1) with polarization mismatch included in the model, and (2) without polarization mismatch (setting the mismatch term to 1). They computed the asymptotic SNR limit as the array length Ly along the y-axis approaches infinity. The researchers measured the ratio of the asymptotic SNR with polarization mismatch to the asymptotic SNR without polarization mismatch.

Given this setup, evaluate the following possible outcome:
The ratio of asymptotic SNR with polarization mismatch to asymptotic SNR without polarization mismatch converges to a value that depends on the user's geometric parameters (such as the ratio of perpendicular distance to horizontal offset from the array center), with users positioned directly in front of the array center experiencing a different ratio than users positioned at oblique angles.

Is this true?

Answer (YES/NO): NO